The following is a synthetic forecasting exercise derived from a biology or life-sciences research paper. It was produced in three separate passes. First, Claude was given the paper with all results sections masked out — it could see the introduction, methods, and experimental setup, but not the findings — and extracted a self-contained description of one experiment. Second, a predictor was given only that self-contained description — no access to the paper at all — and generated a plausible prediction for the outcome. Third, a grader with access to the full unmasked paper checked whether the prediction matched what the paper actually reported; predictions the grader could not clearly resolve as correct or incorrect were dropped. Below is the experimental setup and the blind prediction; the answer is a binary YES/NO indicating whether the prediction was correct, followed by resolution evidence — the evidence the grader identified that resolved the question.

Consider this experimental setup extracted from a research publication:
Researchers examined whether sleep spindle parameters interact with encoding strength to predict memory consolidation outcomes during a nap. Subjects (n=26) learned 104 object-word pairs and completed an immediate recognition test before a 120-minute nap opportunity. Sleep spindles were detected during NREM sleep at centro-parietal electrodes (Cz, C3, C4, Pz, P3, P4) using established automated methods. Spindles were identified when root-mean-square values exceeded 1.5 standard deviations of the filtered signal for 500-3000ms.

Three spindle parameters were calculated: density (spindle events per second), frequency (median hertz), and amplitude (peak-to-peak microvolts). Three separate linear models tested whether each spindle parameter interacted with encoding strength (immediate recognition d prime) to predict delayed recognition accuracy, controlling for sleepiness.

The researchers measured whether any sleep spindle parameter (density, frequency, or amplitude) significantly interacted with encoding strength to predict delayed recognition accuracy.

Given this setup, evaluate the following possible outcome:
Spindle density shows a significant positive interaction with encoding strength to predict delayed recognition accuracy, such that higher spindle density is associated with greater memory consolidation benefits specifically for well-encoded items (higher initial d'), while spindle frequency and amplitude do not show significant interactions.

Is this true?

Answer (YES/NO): NO